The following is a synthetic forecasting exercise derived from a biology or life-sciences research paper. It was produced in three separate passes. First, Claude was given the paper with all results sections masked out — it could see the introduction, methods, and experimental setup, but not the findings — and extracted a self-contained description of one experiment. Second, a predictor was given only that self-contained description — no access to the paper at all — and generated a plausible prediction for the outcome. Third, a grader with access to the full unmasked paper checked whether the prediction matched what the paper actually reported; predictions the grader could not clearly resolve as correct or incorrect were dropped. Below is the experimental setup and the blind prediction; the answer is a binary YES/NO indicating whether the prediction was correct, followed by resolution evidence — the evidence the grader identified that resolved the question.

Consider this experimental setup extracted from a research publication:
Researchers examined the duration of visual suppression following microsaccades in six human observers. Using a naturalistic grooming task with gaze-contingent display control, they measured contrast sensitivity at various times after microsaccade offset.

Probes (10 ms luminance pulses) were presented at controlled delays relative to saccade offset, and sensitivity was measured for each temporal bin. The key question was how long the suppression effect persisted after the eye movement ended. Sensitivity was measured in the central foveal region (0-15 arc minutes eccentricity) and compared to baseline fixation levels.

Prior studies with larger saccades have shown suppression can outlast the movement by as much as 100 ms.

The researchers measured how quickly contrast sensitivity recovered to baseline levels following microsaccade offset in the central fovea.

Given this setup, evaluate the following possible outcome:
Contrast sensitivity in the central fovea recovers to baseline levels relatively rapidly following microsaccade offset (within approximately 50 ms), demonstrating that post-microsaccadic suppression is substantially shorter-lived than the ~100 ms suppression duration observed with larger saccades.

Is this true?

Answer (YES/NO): YES